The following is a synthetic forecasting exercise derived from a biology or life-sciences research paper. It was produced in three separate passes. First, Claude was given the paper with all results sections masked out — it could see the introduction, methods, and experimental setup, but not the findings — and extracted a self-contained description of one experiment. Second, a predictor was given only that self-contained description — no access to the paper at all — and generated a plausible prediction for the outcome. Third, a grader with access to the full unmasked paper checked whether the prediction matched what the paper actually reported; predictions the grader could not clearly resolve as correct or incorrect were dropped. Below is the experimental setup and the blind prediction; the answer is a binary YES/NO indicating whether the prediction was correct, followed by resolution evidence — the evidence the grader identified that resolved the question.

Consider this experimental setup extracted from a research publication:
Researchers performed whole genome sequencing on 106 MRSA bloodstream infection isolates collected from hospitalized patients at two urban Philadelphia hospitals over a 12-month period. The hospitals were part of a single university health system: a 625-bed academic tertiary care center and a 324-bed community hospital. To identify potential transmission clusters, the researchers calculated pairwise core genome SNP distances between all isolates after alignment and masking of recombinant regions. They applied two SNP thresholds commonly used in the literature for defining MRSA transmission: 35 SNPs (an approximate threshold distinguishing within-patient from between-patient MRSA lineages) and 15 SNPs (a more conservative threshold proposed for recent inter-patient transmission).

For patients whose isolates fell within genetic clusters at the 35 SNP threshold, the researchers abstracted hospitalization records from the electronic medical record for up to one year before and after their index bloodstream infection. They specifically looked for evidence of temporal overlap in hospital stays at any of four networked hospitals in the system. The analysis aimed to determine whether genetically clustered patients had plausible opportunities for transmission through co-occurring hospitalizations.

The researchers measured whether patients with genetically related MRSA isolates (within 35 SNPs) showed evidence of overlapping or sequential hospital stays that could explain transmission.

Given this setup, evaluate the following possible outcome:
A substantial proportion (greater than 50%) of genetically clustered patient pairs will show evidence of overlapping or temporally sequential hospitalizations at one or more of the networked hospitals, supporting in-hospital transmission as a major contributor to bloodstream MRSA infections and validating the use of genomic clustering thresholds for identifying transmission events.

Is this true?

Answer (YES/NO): NO